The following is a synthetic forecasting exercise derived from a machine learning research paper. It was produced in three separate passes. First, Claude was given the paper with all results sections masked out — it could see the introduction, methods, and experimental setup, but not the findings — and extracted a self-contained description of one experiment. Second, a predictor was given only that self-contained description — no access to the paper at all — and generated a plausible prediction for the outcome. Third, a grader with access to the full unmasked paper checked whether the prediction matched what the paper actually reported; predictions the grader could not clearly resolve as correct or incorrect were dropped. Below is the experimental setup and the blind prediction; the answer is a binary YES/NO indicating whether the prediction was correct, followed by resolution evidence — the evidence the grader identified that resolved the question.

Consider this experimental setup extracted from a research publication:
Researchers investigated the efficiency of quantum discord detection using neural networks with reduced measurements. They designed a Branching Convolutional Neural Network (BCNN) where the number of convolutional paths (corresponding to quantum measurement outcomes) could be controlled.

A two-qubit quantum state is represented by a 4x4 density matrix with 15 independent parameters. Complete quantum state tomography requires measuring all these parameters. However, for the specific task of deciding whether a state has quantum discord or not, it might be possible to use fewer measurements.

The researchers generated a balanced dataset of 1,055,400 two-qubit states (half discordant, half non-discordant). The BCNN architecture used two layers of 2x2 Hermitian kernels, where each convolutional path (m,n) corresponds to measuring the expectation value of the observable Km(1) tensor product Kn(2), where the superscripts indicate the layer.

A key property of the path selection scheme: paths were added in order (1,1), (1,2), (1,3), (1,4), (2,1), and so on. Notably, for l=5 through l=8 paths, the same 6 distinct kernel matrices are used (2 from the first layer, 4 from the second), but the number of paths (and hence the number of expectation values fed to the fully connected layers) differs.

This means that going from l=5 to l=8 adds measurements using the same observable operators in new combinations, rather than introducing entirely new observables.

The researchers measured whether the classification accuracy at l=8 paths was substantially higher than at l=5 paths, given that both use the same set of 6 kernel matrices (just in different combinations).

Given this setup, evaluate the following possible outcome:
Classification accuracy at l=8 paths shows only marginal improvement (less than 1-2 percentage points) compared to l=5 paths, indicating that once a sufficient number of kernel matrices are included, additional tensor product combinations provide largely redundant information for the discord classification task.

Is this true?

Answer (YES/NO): NO